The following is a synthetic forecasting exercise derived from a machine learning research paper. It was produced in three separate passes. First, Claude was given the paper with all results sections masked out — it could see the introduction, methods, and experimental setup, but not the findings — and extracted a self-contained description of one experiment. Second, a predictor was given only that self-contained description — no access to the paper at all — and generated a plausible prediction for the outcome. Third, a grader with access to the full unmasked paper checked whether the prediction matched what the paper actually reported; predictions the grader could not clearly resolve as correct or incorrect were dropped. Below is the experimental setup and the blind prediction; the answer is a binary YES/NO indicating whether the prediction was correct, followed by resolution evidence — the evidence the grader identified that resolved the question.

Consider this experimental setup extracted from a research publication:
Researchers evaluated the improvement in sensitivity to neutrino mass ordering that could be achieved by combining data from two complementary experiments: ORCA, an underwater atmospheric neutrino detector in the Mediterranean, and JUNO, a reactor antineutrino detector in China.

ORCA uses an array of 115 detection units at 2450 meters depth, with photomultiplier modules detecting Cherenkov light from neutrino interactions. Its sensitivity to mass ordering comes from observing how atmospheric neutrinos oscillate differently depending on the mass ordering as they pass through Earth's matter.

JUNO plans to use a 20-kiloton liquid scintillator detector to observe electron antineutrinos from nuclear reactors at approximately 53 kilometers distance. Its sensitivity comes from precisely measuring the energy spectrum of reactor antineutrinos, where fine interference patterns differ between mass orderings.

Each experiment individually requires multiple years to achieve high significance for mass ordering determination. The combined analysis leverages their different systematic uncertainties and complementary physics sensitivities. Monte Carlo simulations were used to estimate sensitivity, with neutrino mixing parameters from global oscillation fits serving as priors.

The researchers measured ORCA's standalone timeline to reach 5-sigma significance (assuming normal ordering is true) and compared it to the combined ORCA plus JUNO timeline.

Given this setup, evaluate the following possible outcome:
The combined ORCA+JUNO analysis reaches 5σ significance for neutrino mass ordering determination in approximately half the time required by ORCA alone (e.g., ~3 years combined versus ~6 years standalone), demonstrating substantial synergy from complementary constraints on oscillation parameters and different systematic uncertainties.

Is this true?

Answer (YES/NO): NO